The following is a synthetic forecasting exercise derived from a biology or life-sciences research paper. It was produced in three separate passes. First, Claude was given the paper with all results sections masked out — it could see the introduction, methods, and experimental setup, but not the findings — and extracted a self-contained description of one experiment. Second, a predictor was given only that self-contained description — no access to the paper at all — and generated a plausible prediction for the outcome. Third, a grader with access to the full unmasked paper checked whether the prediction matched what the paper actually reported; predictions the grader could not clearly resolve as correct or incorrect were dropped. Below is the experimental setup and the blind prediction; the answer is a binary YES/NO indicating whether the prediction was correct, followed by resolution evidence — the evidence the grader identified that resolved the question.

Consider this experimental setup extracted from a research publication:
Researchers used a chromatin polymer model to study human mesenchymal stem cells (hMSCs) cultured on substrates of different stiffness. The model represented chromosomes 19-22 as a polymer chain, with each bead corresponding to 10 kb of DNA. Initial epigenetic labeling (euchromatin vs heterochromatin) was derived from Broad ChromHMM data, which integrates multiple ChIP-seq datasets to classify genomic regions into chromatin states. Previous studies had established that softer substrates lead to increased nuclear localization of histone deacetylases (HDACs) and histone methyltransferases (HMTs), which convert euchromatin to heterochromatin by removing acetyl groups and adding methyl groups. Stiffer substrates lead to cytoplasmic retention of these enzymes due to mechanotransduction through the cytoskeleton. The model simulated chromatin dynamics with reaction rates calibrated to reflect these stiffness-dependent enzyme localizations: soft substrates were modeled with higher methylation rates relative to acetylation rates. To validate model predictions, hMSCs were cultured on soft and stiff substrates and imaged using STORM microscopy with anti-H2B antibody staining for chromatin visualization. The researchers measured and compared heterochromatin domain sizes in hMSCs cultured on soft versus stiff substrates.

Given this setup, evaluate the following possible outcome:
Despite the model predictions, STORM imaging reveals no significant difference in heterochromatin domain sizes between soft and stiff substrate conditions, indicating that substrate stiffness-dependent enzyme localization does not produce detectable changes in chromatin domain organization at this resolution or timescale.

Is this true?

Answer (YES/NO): NO